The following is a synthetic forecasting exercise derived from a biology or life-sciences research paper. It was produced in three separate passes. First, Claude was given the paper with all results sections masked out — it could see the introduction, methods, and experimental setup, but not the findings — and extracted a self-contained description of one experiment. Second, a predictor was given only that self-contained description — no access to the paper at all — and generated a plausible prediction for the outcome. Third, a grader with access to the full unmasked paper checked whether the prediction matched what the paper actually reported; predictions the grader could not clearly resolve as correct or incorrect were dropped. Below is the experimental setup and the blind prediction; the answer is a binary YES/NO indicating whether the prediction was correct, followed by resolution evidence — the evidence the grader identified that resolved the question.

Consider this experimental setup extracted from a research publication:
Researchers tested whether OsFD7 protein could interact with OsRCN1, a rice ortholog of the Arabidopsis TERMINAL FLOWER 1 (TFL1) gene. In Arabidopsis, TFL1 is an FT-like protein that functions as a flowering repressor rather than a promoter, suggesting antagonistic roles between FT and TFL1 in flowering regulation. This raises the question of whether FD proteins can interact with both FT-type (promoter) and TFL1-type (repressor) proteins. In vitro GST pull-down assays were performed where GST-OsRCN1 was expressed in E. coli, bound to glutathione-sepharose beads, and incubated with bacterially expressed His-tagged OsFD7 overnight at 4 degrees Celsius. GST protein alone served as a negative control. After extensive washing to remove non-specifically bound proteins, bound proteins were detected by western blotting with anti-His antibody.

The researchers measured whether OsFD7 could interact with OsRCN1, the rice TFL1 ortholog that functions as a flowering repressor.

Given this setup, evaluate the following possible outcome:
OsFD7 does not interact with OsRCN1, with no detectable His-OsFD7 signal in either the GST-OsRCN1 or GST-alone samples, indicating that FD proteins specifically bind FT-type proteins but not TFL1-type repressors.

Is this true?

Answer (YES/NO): NO